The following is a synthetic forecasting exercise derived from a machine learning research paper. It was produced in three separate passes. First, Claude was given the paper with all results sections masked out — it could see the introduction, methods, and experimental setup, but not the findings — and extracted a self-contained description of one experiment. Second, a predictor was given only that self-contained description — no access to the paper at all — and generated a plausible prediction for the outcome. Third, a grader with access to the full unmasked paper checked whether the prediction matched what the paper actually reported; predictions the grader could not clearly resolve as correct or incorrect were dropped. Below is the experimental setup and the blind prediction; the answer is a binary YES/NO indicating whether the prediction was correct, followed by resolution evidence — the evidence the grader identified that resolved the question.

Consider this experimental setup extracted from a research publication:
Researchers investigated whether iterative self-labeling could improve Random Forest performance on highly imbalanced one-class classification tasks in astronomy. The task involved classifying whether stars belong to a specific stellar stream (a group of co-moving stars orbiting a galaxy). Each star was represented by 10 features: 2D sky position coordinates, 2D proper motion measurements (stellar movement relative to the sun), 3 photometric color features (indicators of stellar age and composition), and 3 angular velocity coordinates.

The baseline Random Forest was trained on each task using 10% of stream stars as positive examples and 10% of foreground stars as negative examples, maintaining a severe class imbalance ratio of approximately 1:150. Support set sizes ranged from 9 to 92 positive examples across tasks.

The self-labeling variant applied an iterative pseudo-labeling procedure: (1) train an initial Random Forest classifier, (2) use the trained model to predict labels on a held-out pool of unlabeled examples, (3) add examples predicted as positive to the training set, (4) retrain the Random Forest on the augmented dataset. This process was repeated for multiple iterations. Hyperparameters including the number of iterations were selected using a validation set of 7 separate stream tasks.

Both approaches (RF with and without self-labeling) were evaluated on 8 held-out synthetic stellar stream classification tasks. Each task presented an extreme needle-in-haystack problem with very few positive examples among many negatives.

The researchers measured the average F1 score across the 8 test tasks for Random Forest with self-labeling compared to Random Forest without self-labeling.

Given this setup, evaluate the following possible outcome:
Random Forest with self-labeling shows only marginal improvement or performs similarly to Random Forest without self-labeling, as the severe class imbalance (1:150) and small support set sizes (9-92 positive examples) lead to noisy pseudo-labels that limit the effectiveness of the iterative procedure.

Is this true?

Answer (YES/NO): NO